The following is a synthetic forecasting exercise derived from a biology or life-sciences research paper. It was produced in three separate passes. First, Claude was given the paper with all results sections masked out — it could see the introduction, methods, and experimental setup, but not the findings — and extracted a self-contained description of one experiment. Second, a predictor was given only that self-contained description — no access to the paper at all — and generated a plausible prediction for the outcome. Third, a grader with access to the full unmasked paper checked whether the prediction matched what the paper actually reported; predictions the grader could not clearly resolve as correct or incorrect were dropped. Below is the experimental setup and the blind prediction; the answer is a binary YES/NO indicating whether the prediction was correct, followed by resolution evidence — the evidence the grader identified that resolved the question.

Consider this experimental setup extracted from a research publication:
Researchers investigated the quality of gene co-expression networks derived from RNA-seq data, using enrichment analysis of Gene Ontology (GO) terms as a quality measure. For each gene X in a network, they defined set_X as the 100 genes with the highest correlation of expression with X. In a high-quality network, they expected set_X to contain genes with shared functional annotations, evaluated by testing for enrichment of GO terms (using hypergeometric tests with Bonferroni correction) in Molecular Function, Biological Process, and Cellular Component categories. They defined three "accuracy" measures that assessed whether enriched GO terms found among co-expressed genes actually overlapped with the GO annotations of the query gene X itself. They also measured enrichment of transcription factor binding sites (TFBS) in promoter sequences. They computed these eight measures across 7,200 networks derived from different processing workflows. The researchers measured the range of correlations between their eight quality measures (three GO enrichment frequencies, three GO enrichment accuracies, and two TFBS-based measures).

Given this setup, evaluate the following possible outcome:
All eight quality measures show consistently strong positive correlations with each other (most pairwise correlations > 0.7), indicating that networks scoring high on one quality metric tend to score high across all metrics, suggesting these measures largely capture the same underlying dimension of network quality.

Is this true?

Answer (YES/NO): YES